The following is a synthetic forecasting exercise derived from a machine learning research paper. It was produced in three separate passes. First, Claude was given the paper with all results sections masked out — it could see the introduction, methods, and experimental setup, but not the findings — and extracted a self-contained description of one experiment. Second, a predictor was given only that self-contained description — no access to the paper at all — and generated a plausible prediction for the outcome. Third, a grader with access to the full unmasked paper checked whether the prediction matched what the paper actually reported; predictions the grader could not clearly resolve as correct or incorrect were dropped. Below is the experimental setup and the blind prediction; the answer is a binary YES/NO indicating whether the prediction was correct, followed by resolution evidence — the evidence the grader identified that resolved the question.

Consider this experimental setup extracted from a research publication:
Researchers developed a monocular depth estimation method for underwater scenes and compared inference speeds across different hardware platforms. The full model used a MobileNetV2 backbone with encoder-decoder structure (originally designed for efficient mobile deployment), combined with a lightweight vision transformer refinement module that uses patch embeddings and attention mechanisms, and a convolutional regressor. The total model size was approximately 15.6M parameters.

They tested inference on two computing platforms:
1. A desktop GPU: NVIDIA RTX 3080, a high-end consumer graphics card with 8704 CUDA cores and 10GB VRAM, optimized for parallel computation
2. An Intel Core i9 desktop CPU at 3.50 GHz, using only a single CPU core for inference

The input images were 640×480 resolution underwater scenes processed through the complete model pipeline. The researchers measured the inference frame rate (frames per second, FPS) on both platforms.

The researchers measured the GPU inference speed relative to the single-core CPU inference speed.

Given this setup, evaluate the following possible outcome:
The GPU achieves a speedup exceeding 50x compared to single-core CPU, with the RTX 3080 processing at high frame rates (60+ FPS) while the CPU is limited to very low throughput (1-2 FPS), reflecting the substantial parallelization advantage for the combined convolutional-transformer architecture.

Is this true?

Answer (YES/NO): NO